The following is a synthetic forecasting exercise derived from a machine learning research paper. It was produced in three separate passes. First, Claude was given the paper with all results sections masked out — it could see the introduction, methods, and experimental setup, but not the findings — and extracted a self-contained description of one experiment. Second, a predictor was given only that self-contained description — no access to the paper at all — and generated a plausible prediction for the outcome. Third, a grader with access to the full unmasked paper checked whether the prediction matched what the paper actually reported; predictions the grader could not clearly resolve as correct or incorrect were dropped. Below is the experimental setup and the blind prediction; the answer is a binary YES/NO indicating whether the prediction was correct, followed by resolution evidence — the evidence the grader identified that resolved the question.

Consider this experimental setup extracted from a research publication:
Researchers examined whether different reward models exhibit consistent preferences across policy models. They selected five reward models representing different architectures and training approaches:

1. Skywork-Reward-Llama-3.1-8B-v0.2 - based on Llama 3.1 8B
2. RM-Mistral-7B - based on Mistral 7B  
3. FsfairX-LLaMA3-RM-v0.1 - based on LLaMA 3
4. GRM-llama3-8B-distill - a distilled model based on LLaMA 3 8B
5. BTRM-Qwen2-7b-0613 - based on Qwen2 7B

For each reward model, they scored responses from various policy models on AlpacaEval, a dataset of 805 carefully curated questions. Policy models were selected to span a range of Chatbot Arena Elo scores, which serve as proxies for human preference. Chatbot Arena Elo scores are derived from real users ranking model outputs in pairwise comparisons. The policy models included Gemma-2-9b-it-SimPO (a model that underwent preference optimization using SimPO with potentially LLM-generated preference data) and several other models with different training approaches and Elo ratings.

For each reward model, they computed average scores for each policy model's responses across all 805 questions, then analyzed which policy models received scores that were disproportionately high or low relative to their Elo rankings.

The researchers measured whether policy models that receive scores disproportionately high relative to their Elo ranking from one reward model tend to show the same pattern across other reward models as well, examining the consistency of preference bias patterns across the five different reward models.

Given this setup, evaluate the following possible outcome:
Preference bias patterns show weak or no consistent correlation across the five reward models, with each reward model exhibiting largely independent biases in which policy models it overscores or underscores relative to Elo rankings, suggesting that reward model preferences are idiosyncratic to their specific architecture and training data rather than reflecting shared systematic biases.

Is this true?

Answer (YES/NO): NO